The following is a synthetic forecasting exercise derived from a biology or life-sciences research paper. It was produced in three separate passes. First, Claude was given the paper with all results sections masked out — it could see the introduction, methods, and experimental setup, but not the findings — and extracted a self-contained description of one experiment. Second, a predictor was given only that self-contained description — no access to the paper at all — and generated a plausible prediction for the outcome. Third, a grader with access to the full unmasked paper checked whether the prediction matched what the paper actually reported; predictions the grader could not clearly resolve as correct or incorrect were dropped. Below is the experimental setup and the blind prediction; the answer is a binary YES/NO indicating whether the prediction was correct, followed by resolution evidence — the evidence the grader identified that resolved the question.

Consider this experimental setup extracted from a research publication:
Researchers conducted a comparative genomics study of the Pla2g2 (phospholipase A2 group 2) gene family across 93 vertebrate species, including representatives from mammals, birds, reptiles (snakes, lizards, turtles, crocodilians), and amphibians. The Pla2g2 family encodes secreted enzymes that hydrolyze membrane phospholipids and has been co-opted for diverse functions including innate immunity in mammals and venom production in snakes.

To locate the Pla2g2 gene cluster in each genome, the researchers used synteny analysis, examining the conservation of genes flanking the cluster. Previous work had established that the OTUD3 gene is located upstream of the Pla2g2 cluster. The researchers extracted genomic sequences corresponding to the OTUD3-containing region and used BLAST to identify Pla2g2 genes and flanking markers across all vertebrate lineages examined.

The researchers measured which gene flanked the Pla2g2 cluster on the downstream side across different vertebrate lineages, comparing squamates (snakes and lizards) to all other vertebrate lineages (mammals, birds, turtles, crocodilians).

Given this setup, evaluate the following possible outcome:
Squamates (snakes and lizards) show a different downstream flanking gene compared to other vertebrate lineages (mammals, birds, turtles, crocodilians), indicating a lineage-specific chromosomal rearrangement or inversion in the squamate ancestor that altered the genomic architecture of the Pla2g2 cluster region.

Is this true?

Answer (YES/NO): YES